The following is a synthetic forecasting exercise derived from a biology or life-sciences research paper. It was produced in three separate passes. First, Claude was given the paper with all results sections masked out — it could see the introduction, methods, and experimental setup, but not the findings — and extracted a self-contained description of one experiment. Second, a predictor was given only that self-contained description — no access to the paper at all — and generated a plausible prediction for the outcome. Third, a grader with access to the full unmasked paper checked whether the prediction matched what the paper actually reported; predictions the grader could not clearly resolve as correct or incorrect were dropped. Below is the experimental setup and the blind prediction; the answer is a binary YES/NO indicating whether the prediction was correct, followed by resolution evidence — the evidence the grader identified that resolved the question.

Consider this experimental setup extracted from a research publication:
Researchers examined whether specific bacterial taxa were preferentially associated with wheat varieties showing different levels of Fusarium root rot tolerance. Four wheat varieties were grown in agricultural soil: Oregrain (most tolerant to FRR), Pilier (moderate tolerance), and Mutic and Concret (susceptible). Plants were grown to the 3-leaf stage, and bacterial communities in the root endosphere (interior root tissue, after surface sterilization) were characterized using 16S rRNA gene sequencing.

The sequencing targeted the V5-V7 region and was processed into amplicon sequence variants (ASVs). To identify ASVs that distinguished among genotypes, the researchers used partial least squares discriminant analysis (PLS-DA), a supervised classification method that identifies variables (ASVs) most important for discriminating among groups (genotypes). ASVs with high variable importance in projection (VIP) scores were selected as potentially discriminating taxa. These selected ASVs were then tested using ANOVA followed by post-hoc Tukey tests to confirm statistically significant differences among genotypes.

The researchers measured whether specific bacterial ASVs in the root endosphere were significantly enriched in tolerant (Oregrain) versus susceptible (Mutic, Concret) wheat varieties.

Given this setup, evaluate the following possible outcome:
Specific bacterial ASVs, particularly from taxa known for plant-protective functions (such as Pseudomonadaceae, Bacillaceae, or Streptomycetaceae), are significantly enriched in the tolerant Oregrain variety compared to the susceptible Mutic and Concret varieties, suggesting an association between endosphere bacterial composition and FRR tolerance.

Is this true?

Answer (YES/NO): NO